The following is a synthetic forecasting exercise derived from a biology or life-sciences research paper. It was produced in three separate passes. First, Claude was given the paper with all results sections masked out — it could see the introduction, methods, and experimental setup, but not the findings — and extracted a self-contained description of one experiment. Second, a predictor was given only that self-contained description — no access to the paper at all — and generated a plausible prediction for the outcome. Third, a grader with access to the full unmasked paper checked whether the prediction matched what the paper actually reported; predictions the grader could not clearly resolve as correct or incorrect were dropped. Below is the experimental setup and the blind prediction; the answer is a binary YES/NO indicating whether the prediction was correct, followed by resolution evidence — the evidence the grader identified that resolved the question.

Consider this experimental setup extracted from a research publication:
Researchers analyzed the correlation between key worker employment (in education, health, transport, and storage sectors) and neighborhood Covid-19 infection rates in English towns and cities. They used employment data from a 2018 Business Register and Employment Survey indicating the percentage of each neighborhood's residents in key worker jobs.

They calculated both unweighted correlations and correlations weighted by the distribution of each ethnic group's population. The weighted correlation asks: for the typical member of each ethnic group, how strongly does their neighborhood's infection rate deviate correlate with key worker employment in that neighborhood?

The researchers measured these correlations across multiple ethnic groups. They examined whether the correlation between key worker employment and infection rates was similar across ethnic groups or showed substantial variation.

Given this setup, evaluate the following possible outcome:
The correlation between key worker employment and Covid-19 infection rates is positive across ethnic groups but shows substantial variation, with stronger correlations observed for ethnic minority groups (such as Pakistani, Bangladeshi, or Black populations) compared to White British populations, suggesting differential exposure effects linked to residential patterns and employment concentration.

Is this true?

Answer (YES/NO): NO